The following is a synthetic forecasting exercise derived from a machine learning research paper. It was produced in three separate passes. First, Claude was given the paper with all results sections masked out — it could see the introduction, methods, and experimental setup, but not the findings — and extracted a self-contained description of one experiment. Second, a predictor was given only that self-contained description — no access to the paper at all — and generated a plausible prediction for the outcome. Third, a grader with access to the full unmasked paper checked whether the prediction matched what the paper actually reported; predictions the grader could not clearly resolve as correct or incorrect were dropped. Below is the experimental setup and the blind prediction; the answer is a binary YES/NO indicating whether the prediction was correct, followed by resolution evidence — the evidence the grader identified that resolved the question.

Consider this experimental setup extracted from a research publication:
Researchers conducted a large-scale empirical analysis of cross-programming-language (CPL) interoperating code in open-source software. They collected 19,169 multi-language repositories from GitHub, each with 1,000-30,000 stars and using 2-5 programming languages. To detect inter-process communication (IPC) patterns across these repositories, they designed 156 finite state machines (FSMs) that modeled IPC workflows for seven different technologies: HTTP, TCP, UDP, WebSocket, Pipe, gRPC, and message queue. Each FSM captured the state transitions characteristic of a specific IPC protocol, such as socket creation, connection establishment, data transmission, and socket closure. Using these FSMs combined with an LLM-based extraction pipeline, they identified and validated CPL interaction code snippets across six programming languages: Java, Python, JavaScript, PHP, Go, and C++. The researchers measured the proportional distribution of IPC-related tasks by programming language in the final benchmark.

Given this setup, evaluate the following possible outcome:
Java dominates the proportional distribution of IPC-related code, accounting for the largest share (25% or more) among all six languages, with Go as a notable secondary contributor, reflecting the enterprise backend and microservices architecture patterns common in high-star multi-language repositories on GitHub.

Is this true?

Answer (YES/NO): NO